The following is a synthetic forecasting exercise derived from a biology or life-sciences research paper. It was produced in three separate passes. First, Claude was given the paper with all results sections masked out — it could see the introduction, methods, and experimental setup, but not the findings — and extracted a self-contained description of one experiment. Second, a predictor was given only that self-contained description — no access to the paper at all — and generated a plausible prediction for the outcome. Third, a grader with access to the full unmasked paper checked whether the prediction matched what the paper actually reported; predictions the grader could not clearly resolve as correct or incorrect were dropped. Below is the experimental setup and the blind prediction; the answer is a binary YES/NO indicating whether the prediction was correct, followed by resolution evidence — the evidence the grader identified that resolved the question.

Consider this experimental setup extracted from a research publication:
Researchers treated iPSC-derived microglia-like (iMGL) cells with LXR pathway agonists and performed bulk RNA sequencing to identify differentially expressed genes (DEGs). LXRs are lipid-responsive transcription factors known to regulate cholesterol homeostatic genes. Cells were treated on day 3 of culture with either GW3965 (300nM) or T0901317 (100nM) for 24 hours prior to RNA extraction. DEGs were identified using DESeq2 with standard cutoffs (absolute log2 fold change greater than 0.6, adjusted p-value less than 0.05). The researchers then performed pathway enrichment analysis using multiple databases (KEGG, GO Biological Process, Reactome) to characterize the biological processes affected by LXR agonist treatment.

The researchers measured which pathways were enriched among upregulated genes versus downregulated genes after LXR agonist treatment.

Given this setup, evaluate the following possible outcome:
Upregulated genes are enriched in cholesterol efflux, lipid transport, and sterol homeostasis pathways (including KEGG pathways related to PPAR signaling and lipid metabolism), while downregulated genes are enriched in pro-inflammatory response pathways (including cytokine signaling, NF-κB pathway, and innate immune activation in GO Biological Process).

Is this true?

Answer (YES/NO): NO